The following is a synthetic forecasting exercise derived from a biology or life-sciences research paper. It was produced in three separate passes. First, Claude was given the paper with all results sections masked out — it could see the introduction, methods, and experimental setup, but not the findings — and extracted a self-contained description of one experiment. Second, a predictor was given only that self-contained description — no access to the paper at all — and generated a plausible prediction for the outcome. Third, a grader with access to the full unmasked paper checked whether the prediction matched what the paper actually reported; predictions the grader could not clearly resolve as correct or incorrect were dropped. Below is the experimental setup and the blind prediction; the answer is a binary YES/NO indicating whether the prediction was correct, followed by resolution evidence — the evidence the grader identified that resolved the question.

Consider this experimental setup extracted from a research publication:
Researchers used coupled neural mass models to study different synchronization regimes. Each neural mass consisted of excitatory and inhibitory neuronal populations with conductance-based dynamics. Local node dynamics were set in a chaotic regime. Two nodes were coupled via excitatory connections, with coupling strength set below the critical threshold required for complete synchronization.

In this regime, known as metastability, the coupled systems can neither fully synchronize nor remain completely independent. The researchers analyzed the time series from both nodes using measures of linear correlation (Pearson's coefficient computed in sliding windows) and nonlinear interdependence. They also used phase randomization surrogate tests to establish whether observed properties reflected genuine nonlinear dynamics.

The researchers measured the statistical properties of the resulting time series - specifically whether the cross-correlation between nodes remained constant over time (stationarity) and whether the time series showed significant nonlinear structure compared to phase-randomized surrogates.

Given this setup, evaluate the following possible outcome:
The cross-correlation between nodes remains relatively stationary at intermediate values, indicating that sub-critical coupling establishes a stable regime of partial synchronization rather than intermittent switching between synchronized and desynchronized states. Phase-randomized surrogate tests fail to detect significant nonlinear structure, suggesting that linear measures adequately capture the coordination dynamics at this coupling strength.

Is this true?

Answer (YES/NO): NO